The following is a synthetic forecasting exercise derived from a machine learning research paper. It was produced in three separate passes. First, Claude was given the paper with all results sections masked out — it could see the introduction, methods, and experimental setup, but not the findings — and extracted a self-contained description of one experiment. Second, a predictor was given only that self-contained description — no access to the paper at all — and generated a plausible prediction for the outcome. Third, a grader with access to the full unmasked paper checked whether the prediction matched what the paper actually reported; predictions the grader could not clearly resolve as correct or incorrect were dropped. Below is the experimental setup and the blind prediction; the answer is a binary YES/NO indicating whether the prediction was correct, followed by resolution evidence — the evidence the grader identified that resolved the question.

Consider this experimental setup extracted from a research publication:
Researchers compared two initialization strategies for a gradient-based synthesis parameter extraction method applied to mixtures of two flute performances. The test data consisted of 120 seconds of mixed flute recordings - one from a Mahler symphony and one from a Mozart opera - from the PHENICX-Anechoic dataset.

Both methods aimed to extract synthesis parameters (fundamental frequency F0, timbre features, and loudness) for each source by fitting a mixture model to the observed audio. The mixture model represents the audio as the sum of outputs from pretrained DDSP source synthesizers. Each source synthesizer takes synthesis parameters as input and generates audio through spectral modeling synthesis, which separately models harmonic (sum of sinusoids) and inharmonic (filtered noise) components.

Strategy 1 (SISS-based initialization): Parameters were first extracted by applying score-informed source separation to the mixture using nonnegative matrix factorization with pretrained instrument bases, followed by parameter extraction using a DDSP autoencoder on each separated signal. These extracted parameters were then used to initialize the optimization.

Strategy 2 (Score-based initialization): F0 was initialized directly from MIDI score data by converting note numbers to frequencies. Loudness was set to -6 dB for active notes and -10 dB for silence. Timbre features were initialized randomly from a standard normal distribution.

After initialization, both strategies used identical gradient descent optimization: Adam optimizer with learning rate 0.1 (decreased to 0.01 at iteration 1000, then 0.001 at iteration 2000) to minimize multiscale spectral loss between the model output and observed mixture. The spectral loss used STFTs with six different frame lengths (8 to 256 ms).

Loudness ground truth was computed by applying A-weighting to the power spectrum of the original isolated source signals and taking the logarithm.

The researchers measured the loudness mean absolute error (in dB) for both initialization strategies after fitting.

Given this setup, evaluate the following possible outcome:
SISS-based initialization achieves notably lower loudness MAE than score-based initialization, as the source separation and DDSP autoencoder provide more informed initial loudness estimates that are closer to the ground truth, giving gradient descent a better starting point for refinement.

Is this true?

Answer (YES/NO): NO